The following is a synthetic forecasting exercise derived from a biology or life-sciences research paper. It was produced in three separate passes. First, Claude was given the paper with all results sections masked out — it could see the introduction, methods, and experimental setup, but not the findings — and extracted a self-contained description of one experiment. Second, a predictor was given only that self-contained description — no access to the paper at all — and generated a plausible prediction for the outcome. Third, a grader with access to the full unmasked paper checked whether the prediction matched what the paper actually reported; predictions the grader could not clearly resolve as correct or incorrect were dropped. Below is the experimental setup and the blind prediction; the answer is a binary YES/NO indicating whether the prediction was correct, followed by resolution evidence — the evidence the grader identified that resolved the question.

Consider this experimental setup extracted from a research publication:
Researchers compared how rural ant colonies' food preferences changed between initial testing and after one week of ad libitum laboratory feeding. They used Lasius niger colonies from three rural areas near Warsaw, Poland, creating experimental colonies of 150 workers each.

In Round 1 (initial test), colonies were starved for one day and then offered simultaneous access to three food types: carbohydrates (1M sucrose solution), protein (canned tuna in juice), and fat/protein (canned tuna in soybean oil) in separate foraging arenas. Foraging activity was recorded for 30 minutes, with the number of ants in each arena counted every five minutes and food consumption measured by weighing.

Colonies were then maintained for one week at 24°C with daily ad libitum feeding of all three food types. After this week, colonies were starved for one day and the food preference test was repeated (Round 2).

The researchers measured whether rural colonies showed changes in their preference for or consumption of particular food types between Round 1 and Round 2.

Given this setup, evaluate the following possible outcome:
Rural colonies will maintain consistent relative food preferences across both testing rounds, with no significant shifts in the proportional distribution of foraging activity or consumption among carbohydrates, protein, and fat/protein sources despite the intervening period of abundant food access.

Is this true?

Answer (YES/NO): YES